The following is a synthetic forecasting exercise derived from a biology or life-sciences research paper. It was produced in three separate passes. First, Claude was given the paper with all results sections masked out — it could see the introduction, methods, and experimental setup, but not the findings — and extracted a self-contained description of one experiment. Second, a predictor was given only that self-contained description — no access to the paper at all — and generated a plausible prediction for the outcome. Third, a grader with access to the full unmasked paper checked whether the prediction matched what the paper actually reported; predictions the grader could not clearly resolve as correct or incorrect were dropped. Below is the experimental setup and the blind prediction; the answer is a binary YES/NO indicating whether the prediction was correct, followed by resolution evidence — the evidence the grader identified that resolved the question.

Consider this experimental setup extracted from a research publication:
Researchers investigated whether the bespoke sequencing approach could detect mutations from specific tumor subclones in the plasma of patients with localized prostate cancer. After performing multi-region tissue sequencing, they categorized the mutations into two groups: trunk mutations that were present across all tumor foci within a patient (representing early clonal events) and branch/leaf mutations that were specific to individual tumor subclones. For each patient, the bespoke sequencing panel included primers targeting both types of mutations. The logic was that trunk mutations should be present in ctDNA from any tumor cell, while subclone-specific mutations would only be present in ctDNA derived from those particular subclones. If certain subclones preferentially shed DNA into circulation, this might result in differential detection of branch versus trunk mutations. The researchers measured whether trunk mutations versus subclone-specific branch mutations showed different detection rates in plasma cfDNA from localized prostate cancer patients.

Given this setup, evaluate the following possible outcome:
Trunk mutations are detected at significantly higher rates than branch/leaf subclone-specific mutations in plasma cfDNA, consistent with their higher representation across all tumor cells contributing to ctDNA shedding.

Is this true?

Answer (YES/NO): NO